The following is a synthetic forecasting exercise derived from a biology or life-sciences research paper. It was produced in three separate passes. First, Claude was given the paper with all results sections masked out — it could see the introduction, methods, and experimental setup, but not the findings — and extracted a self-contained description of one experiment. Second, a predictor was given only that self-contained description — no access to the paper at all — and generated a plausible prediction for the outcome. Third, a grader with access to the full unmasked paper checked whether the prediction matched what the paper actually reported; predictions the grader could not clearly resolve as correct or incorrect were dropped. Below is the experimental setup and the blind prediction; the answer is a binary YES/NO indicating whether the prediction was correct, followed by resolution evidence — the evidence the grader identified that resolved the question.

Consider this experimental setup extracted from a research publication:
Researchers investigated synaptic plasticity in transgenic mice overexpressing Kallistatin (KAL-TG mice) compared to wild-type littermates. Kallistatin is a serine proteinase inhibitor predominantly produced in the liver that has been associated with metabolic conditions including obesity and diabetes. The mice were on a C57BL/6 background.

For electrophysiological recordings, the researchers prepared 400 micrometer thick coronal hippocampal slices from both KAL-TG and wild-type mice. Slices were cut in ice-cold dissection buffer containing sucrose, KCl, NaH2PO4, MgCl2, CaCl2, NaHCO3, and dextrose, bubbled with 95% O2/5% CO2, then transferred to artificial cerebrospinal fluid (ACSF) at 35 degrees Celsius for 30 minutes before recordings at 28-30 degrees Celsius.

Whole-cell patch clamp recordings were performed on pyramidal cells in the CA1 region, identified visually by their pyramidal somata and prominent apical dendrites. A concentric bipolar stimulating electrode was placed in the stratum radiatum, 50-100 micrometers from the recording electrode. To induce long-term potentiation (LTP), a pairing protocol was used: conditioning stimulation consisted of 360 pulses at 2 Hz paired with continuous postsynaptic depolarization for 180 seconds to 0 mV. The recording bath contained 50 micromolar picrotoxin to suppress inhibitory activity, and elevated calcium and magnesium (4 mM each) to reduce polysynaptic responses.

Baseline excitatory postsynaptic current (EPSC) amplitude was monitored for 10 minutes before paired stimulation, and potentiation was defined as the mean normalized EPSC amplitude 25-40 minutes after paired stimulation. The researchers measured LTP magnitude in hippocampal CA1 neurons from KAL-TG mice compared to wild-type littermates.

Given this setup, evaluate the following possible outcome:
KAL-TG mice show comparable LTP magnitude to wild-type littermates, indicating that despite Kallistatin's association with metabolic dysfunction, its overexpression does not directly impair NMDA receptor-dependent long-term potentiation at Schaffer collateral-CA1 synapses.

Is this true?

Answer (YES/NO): NO